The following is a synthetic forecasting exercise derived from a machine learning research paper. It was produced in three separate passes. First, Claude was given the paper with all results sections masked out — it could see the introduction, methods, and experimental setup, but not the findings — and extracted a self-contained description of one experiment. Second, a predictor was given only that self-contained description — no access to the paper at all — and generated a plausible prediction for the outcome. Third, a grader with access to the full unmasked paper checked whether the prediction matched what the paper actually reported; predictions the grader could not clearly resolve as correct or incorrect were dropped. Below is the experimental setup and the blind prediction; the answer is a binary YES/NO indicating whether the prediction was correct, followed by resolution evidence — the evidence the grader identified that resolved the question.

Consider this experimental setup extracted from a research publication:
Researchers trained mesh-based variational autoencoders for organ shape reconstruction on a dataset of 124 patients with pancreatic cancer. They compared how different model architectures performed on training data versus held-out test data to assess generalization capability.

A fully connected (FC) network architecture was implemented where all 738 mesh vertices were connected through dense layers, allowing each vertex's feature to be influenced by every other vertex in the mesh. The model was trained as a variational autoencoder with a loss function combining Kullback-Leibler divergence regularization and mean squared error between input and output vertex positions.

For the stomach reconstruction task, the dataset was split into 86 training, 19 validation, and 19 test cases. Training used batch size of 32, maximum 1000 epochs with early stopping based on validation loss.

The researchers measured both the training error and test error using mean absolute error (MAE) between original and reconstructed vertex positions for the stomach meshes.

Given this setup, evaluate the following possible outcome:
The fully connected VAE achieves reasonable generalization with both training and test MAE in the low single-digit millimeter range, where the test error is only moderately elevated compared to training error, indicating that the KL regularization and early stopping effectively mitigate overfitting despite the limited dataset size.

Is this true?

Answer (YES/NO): NO